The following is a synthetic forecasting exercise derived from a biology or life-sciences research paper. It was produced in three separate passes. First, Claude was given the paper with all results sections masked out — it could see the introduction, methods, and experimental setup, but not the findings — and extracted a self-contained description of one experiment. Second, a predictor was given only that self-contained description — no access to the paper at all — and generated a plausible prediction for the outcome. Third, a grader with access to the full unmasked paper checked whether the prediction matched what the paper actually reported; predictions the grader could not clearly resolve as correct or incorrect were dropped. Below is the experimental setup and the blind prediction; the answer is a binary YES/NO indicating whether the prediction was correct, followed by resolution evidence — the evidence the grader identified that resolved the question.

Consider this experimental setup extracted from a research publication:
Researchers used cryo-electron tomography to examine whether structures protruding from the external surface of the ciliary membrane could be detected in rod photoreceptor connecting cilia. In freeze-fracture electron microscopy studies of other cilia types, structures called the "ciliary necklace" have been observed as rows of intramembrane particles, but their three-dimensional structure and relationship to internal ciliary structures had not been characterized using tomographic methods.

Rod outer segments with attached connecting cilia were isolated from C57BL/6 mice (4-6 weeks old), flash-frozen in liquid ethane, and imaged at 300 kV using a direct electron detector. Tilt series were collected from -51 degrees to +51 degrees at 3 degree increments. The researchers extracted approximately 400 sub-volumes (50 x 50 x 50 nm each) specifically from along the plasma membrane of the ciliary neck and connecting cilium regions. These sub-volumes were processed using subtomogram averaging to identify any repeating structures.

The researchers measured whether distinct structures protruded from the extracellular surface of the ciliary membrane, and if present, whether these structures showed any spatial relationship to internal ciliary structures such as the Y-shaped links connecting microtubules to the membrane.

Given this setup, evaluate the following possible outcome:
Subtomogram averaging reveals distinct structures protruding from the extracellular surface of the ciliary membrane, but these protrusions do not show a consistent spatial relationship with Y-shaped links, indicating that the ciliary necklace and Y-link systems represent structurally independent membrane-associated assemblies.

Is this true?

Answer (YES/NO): NO